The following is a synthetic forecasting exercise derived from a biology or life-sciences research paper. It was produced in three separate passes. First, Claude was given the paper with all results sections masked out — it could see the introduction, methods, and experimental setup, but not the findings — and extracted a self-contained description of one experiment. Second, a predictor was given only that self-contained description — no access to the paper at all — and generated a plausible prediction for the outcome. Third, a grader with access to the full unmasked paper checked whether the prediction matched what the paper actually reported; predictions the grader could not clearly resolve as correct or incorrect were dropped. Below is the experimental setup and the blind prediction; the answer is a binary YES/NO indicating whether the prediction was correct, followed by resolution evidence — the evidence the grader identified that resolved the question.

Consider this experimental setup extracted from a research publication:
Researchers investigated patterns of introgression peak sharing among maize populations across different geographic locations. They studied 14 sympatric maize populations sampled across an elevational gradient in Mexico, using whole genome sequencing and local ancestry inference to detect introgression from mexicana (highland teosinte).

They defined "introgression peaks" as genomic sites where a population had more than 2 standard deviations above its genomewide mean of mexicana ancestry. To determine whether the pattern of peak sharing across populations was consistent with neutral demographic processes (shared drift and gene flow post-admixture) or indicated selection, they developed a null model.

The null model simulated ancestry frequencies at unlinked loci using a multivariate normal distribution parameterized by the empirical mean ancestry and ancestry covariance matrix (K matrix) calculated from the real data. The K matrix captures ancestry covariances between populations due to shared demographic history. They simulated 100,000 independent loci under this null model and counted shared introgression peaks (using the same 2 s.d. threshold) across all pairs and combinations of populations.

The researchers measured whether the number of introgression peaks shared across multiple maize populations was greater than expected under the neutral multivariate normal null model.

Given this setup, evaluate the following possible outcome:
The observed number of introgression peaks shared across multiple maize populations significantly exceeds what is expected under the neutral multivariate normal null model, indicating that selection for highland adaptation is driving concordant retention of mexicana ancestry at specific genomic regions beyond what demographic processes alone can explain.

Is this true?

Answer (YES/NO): YES